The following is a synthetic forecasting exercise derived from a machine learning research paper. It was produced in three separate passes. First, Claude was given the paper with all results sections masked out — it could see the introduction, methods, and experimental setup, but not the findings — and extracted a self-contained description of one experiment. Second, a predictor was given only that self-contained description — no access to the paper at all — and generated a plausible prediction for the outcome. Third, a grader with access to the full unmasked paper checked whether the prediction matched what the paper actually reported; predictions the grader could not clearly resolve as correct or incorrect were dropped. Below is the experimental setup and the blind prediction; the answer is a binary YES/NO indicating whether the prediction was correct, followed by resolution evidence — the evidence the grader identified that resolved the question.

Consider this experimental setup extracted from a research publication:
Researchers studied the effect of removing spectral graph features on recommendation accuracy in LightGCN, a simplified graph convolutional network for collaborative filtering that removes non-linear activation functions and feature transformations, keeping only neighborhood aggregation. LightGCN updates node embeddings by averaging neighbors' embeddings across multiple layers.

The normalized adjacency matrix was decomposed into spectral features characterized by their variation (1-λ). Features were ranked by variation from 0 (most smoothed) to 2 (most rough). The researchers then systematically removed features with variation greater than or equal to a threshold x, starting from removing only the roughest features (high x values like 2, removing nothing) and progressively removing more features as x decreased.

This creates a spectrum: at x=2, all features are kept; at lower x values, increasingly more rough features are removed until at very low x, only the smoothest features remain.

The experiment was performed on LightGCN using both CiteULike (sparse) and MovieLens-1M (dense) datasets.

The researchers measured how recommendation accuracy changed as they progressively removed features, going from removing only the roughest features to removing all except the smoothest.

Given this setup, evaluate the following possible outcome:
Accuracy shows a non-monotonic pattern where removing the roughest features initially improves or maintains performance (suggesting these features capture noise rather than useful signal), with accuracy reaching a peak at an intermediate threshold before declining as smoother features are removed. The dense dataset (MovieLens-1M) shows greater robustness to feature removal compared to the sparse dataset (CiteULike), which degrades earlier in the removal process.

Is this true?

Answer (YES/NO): NO